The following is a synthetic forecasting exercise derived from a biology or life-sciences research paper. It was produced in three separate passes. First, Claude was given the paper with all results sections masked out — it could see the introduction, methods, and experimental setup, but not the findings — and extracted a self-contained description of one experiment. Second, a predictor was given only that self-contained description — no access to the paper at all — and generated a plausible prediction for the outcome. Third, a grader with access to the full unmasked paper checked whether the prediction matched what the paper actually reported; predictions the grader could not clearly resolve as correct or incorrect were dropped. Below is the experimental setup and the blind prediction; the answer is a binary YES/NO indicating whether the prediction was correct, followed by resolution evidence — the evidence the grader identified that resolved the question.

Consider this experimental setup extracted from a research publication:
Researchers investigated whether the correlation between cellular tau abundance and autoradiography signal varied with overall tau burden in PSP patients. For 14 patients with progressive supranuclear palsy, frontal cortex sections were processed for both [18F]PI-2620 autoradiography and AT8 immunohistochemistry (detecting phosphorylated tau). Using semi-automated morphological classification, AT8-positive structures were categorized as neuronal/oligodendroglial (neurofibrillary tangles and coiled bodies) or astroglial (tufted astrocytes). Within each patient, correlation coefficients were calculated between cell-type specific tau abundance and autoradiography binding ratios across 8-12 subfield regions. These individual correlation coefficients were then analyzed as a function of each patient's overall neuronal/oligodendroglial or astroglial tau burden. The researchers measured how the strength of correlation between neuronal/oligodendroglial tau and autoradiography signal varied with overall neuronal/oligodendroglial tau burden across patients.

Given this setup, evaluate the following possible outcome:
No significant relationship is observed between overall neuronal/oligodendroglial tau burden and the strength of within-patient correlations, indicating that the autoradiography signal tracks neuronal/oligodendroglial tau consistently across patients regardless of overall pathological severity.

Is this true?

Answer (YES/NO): NO